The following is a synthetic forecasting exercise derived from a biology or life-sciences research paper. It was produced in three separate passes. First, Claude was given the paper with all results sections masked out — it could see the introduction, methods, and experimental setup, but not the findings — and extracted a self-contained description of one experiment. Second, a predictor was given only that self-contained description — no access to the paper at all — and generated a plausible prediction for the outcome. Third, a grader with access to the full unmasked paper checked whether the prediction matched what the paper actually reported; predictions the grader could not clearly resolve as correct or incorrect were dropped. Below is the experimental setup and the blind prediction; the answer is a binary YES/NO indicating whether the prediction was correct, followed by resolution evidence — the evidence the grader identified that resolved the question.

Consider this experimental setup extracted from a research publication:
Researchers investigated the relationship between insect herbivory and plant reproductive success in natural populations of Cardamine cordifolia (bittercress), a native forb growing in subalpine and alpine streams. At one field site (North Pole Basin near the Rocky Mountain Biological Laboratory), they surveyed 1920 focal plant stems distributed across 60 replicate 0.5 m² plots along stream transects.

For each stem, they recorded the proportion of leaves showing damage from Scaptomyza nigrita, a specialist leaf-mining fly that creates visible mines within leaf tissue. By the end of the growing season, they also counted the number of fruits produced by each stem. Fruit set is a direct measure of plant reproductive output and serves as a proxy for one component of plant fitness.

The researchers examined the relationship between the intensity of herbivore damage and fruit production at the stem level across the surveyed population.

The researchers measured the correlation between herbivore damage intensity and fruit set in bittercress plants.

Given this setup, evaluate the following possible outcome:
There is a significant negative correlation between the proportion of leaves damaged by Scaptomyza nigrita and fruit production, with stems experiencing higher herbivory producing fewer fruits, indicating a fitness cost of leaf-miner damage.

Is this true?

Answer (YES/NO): YES